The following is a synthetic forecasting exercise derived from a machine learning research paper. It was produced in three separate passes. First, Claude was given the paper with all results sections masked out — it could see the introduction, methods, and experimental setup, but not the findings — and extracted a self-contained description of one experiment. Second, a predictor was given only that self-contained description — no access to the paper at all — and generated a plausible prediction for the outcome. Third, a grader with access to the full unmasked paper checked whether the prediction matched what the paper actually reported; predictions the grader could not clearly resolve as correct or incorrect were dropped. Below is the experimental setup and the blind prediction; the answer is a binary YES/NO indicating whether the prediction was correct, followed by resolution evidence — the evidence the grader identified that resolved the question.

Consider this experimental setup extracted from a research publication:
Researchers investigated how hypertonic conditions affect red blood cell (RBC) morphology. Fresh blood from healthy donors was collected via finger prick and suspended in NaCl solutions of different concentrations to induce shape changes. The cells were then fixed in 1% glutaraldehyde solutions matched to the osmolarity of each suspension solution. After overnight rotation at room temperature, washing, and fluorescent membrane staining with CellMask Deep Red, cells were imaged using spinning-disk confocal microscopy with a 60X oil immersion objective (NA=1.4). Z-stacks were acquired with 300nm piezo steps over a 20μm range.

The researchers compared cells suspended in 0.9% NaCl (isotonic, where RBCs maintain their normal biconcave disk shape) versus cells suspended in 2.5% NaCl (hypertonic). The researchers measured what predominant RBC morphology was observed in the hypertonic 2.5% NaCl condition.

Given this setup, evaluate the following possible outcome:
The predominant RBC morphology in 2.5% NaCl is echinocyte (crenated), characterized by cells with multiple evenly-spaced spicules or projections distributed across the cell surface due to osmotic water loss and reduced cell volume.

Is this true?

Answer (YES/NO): YES